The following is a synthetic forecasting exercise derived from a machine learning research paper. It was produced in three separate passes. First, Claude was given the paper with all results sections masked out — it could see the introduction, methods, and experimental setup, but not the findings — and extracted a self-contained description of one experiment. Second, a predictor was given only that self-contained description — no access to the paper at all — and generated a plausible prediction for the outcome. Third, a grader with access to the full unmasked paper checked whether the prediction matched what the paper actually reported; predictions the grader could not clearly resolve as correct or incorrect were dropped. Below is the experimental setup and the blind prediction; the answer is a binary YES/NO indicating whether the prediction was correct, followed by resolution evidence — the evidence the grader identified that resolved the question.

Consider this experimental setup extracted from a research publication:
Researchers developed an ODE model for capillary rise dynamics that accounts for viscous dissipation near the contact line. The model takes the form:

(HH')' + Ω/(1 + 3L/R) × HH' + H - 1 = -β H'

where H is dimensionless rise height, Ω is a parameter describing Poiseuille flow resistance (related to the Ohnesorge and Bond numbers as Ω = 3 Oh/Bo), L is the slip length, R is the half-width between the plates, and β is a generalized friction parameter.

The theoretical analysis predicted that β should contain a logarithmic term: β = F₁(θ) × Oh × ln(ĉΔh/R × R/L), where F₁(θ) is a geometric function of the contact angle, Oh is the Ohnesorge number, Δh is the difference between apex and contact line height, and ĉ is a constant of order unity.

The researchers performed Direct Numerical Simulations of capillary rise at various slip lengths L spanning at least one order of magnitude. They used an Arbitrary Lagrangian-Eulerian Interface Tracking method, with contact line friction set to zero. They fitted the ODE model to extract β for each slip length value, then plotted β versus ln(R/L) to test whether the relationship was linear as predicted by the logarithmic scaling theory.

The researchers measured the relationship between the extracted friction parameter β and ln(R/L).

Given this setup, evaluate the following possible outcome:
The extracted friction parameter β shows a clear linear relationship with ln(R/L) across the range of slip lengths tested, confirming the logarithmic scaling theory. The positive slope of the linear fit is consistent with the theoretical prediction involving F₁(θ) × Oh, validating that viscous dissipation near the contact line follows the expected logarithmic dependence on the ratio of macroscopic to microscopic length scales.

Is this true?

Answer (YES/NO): YES